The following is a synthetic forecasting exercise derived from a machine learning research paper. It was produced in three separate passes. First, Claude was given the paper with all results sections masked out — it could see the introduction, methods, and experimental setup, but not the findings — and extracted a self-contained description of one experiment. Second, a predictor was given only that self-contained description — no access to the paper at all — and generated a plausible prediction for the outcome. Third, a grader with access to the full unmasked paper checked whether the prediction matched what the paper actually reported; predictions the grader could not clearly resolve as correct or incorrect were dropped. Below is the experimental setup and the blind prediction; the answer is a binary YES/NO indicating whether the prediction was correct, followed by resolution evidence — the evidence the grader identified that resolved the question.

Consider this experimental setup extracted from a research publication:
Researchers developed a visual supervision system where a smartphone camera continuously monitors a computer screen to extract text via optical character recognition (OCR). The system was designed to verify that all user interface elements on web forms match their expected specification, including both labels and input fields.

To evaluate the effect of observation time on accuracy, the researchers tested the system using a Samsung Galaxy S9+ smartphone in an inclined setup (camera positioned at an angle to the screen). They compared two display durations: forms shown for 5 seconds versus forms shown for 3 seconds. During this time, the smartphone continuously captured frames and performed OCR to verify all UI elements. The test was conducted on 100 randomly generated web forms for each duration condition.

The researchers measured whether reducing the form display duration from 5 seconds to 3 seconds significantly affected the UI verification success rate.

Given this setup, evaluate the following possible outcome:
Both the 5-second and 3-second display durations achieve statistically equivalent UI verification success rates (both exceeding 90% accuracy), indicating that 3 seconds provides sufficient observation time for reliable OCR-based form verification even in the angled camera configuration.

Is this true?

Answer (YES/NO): YES